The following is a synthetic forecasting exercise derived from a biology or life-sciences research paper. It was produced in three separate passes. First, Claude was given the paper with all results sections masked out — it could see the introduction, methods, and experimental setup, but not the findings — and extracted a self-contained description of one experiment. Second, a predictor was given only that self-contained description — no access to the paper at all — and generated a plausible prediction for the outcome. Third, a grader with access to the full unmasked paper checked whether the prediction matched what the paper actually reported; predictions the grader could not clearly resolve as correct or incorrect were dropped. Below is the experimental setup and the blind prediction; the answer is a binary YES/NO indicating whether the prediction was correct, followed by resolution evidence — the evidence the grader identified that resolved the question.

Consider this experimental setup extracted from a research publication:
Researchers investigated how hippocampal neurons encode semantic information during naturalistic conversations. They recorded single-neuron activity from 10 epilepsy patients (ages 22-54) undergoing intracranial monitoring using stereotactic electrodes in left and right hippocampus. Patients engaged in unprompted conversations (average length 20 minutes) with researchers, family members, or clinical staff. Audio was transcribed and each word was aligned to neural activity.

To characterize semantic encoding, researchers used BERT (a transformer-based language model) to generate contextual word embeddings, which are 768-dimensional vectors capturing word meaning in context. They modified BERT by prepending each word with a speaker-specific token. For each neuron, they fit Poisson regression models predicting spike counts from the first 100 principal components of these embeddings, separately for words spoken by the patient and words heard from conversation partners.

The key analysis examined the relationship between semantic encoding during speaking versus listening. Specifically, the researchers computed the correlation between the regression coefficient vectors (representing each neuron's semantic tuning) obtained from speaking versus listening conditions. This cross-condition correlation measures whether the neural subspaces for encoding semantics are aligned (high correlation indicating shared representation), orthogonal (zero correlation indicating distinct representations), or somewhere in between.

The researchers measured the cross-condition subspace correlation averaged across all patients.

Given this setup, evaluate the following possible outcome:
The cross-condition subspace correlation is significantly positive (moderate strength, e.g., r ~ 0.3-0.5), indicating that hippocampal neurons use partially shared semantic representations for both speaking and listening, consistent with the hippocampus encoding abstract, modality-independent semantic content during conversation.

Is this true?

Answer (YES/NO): YES